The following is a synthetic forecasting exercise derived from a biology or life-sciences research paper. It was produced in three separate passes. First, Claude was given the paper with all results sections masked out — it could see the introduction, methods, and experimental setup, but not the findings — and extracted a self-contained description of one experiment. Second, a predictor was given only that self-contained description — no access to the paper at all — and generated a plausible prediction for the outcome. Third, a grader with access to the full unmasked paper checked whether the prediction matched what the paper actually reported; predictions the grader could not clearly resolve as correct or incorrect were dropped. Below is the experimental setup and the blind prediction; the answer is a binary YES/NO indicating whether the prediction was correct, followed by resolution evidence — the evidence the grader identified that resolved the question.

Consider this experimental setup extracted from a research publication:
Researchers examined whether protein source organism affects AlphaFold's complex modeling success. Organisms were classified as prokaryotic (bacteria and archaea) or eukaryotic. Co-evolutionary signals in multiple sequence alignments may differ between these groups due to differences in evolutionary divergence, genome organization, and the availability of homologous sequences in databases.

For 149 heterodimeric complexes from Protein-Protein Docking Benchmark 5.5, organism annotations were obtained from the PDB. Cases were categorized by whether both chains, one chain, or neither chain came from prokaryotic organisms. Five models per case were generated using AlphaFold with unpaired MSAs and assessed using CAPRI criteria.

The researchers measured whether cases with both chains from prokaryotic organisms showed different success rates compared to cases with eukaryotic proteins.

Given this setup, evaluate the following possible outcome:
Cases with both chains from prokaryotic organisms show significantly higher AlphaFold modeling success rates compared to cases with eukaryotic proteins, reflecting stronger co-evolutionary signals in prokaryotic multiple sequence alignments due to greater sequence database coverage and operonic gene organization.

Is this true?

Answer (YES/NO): NO